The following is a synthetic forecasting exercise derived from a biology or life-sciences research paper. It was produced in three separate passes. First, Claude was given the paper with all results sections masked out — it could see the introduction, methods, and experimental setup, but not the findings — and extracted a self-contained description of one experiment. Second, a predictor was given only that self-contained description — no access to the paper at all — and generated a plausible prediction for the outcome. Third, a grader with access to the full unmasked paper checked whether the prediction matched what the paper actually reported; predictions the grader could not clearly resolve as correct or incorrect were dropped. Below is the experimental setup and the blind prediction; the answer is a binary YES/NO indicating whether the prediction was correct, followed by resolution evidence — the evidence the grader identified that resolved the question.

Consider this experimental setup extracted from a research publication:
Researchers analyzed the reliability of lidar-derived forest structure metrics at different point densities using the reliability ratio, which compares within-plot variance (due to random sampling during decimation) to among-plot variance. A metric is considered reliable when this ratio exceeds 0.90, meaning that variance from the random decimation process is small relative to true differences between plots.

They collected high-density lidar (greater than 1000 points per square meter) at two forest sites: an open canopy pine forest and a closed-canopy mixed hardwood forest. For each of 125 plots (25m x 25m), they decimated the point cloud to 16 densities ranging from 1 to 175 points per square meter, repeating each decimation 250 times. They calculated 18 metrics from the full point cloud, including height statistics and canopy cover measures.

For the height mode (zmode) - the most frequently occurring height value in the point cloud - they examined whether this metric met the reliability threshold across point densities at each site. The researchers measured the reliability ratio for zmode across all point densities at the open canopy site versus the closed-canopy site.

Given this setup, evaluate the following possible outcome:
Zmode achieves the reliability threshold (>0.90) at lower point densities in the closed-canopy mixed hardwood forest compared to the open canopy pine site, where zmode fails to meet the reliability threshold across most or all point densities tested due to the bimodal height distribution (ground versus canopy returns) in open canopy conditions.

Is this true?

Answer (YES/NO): NO